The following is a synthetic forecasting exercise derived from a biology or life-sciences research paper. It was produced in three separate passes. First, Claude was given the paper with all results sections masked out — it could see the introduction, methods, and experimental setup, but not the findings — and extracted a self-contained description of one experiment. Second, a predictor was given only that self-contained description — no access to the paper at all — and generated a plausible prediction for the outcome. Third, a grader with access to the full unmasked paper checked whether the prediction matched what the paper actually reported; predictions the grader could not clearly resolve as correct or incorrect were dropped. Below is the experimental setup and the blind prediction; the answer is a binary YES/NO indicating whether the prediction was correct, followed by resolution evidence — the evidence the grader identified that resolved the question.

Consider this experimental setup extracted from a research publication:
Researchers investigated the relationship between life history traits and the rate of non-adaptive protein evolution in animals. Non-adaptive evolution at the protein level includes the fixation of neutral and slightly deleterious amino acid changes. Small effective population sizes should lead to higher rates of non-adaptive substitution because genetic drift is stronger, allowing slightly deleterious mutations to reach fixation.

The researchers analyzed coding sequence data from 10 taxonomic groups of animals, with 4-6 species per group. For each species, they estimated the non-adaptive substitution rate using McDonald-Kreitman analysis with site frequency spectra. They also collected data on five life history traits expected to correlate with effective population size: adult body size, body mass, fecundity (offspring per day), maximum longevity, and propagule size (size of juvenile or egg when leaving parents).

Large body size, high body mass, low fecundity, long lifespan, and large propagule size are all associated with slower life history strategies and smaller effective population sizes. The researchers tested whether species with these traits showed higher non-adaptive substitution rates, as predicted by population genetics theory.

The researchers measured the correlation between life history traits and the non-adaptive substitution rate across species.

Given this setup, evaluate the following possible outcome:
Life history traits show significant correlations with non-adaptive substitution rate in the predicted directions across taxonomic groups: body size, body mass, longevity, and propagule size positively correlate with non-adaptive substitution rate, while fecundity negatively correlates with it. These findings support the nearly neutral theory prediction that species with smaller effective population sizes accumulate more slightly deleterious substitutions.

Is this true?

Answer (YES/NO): NO